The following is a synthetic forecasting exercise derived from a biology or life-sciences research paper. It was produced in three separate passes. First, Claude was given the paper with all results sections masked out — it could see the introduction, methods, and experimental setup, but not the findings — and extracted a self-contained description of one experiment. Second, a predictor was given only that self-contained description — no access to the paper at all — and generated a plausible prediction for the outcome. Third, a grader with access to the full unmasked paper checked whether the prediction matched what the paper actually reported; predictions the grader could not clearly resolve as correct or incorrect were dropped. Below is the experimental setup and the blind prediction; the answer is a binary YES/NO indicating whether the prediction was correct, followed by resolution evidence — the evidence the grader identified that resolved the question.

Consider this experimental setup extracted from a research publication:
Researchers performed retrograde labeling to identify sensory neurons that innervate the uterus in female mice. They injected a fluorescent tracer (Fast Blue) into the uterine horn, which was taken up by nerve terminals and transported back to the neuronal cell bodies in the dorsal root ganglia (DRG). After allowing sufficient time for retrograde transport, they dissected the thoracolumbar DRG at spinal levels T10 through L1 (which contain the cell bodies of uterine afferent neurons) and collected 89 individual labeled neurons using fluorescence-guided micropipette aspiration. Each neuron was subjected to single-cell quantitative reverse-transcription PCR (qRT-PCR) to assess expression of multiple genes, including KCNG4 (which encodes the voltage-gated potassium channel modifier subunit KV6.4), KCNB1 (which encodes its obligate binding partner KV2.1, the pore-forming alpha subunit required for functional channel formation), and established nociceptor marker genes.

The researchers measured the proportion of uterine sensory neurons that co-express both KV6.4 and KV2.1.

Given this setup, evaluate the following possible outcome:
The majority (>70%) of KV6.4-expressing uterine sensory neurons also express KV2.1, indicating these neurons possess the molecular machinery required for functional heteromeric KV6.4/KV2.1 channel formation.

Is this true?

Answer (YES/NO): YES